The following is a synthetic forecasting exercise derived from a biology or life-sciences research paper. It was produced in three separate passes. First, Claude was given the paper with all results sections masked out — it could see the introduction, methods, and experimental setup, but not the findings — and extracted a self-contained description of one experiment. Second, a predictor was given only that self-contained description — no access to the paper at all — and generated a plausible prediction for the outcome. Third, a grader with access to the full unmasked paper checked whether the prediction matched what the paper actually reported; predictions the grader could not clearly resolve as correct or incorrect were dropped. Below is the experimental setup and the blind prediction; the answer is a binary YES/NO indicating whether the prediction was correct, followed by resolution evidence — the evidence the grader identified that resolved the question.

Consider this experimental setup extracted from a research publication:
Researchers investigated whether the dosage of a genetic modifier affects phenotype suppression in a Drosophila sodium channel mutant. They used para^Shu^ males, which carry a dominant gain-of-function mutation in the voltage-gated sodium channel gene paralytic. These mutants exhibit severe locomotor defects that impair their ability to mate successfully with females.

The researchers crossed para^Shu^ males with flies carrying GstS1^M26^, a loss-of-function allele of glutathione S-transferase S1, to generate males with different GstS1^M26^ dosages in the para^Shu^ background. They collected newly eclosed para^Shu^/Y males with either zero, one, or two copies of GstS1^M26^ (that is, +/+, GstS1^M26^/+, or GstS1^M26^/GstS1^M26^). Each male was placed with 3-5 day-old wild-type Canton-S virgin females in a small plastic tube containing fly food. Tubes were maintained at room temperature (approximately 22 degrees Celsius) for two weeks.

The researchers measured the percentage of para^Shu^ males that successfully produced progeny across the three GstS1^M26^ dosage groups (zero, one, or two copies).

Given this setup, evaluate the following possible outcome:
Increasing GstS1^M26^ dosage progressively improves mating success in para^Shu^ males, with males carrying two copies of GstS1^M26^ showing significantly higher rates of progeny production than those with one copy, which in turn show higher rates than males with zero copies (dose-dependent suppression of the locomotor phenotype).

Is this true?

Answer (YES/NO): NO